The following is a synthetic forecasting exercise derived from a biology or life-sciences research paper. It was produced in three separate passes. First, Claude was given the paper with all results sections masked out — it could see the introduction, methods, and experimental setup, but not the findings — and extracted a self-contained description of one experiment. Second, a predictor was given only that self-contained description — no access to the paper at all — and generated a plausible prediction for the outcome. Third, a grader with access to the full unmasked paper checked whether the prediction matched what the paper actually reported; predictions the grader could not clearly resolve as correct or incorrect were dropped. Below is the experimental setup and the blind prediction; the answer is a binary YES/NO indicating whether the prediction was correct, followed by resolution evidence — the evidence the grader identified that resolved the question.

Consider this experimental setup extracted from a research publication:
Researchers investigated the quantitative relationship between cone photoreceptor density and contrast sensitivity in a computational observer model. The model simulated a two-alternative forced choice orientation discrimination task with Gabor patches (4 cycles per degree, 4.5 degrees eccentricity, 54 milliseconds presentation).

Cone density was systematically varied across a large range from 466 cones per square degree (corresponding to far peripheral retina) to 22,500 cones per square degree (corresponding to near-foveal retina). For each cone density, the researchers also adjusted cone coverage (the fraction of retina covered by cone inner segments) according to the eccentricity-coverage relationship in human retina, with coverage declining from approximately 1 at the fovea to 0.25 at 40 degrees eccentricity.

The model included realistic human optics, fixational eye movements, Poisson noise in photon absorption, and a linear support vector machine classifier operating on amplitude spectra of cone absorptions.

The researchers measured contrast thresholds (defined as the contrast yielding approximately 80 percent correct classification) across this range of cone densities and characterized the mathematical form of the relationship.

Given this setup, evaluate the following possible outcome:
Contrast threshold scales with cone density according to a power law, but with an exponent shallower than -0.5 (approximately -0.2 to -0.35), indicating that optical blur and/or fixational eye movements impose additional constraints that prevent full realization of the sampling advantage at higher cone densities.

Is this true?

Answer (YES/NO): NO